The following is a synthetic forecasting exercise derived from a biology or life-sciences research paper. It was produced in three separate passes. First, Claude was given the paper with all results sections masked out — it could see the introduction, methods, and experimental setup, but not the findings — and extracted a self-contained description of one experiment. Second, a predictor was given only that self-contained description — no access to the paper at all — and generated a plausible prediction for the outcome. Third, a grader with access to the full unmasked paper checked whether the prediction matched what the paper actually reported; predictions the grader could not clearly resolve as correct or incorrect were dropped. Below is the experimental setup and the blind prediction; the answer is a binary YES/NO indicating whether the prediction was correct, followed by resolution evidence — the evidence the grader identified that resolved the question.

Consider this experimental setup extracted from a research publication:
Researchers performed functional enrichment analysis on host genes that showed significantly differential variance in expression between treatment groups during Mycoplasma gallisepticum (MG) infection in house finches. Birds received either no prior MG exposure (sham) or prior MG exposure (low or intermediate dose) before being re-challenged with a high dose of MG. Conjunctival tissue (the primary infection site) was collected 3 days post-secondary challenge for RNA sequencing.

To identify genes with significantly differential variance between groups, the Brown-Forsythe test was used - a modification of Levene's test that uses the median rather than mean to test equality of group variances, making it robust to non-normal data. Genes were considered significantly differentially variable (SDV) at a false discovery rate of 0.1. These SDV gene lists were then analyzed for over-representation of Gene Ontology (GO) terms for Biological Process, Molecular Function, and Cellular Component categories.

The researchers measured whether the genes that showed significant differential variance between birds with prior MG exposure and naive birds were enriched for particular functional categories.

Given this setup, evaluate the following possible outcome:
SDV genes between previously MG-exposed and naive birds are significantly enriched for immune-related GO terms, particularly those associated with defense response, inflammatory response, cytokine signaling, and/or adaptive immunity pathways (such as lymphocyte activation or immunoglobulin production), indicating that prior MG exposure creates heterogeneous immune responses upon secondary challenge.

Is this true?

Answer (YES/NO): YES